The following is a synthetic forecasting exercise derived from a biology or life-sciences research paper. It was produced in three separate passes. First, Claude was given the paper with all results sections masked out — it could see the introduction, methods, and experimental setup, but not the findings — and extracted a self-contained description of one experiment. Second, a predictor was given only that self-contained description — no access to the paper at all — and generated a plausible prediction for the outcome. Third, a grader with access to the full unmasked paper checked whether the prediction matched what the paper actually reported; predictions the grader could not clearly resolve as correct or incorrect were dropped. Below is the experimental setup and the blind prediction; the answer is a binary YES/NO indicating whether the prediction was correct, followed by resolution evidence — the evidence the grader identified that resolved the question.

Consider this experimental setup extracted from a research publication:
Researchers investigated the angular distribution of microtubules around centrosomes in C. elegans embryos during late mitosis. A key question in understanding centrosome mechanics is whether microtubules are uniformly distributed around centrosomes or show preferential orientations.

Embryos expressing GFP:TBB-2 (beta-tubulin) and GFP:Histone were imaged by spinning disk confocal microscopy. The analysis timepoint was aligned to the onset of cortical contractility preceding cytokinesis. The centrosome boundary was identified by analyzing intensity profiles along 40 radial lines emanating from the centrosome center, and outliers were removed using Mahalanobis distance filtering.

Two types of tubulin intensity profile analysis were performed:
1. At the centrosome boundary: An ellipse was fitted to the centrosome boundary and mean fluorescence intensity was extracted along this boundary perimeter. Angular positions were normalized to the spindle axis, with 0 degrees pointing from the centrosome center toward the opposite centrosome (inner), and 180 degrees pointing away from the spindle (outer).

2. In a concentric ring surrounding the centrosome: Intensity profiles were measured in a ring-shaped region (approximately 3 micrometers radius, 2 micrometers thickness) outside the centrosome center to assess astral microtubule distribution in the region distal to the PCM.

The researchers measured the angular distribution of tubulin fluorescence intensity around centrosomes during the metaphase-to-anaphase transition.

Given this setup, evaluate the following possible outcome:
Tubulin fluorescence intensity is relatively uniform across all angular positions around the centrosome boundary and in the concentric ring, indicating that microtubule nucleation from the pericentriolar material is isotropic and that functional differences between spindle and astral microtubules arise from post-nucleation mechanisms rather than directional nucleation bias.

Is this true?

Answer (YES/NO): NO